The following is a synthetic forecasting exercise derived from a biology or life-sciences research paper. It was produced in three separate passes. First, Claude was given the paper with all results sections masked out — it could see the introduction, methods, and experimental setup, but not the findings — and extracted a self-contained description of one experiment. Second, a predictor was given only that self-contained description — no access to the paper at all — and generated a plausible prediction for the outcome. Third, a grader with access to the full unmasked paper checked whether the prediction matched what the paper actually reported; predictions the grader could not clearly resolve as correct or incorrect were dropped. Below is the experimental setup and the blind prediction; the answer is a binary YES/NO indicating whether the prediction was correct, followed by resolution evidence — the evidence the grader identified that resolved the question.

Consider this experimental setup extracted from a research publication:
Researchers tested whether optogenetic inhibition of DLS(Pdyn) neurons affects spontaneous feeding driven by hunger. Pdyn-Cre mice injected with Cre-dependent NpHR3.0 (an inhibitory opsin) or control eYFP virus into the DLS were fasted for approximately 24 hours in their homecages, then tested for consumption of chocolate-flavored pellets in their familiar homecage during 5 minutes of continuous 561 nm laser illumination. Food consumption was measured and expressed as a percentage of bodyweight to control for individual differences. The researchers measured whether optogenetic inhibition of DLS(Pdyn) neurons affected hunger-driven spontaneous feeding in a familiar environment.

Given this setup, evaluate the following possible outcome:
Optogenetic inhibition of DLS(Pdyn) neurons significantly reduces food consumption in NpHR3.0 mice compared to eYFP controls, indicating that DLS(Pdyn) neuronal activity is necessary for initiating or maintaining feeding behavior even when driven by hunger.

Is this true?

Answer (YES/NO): NO